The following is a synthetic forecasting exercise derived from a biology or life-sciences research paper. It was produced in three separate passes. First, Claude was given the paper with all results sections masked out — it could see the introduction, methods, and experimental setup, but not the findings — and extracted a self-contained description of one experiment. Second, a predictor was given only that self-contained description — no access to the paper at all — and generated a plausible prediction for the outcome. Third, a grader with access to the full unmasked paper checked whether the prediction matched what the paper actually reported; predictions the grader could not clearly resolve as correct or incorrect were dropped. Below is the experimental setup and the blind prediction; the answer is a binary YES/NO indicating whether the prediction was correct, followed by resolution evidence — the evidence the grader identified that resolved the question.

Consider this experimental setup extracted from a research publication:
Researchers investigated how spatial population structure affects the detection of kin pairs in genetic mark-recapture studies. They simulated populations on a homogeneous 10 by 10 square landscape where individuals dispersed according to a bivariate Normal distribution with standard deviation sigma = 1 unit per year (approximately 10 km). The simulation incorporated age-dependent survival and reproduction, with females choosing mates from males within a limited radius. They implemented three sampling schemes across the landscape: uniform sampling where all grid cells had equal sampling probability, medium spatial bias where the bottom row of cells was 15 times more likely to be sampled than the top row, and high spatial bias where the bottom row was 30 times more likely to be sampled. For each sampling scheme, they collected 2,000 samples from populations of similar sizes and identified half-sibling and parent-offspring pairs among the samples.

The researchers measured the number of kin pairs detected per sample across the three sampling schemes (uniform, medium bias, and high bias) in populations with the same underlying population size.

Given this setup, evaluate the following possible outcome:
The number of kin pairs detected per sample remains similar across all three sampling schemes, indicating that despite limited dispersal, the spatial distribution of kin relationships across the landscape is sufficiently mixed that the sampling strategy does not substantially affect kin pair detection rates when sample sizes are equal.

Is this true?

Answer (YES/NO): NO